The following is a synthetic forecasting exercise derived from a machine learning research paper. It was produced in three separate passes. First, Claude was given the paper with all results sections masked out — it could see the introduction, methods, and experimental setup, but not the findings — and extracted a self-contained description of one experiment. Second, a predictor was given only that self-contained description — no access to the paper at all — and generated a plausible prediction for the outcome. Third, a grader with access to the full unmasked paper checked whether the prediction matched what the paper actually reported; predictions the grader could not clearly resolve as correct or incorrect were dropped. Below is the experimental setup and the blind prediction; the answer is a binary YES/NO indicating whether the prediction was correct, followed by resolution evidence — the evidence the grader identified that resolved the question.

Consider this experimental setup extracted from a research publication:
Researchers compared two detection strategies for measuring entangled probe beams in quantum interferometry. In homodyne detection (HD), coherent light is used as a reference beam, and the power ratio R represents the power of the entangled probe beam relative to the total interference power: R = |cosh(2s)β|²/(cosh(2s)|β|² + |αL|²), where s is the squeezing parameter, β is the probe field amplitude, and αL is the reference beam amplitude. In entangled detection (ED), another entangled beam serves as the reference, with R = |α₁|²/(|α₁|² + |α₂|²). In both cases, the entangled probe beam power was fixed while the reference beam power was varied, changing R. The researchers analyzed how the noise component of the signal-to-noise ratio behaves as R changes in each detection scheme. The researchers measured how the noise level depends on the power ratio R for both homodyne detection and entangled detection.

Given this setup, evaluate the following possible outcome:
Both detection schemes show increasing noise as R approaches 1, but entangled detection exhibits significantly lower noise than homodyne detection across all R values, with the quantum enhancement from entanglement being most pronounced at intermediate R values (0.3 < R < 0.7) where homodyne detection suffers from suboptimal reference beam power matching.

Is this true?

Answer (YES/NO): NO